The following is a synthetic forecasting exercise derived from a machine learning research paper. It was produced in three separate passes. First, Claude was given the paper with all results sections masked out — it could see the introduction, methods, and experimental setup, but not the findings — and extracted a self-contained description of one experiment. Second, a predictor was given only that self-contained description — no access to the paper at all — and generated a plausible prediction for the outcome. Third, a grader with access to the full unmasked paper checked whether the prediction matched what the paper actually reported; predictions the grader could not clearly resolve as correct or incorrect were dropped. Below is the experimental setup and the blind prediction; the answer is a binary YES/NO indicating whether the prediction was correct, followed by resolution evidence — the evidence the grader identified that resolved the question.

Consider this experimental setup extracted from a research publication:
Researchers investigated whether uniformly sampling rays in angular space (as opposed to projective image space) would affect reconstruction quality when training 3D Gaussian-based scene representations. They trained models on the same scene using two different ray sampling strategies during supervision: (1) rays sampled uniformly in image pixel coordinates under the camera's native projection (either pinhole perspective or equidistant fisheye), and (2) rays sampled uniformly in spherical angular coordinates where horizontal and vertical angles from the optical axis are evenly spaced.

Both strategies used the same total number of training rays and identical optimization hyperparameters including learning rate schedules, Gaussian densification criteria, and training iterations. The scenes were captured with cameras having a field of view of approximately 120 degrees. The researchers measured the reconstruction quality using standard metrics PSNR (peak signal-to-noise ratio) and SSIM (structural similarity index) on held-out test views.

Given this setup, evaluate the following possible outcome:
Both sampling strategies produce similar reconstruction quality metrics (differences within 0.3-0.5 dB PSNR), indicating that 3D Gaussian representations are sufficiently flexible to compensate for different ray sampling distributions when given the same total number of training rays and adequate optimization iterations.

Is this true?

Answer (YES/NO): NO